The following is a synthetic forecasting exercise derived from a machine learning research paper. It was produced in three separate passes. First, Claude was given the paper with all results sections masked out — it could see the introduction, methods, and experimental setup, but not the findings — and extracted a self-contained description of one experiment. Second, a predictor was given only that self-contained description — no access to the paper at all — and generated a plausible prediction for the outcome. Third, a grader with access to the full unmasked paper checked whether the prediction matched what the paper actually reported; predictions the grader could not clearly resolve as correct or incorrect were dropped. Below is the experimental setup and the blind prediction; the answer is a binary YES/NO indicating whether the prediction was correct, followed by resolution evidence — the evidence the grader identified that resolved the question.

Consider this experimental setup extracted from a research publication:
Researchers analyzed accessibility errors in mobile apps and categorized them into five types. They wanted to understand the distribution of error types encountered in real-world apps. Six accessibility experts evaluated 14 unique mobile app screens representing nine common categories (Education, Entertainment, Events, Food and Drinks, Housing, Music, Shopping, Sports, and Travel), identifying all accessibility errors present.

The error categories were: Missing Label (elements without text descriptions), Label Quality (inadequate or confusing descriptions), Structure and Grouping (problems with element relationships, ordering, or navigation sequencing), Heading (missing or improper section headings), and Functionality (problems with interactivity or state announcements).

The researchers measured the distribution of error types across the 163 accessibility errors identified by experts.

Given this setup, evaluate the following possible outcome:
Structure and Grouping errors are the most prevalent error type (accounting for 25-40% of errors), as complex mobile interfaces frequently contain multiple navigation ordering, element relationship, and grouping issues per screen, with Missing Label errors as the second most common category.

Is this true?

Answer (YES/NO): NO